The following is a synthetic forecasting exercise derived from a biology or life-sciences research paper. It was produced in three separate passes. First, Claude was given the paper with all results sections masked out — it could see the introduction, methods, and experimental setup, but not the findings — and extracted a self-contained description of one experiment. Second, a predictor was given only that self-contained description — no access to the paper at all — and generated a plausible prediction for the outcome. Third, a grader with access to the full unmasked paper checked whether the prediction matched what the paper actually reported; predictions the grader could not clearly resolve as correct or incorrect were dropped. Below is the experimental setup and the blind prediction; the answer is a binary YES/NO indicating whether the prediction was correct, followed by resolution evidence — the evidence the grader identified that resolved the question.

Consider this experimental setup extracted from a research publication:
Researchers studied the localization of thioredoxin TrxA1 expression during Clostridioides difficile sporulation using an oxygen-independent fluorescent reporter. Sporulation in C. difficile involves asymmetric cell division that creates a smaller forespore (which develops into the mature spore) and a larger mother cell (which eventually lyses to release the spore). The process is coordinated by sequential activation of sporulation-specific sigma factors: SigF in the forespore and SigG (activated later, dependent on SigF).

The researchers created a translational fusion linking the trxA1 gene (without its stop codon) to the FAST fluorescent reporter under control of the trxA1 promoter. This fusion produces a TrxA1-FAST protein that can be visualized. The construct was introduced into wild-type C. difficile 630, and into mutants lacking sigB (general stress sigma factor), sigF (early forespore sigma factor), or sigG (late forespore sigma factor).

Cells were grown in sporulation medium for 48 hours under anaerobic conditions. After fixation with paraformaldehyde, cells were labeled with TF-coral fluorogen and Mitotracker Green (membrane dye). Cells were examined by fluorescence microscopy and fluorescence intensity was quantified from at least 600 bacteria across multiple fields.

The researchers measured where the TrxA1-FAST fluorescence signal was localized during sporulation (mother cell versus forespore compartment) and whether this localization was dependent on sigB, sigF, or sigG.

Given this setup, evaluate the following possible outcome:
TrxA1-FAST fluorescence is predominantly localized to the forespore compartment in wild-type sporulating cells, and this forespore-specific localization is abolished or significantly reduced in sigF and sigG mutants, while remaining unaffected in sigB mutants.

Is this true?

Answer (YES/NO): YES